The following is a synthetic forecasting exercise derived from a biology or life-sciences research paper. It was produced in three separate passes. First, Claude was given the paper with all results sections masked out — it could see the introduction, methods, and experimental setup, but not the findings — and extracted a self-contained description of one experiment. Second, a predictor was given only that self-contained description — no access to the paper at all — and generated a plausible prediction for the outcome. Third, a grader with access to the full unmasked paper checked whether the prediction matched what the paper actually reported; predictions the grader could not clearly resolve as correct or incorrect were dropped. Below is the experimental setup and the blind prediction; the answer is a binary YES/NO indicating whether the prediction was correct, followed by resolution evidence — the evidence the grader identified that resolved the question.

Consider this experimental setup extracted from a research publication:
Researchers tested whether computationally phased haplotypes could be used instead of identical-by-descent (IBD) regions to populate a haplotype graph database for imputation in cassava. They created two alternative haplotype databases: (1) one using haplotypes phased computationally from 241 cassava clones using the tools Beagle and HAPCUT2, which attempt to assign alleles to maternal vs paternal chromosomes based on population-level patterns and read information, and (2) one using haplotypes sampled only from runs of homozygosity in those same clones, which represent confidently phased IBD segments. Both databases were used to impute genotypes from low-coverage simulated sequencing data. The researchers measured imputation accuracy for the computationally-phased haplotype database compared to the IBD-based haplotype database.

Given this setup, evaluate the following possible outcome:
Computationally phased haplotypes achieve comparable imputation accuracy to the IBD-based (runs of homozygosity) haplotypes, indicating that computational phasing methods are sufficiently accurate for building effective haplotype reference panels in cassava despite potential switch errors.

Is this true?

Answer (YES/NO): NO